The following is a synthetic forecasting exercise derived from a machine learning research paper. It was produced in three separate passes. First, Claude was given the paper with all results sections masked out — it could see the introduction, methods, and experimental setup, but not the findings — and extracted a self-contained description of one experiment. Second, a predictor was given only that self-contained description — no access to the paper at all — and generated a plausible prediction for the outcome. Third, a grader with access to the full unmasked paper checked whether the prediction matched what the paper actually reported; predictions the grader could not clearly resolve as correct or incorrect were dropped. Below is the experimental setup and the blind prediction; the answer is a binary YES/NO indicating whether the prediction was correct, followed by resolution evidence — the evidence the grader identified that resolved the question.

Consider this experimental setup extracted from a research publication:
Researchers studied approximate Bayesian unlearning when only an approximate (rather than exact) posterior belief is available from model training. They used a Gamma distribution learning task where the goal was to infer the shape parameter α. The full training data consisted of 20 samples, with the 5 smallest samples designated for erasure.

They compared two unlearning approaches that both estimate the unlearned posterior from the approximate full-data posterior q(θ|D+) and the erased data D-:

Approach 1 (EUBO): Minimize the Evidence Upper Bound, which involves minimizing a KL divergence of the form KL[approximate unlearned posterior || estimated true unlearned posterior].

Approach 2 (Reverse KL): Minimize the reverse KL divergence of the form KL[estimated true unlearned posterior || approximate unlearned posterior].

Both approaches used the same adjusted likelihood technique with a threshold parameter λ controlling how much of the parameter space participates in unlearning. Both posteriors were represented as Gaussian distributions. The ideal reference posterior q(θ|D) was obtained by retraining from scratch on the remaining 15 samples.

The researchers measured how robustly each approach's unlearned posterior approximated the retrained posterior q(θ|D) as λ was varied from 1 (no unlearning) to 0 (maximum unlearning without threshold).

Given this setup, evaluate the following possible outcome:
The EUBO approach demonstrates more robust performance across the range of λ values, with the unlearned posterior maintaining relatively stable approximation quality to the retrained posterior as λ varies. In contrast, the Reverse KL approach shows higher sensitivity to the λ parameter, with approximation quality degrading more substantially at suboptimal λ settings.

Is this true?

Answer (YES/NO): NO